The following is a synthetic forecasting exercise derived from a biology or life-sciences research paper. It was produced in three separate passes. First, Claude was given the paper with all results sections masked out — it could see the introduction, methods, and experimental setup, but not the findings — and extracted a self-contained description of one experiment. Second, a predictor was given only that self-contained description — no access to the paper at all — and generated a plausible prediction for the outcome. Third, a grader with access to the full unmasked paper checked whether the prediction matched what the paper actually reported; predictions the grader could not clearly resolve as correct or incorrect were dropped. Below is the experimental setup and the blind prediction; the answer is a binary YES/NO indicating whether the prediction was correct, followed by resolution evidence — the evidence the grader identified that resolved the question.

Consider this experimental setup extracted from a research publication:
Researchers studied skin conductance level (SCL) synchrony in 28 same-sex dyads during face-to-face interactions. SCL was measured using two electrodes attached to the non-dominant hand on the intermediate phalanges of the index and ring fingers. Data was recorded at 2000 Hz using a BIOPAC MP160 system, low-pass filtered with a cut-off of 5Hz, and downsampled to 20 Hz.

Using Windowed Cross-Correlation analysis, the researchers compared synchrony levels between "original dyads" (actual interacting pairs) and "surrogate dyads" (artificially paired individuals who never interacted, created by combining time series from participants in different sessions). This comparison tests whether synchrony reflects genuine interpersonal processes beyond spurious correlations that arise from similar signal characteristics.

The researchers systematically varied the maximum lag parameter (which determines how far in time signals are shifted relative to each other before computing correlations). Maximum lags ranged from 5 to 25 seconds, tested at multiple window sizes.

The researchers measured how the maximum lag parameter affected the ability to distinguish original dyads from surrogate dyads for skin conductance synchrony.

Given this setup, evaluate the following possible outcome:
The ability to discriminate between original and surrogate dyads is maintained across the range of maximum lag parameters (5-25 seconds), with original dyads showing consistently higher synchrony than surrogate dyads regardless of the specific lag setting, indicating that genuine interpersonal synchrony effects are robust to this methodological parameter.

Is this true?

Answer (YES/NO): NO